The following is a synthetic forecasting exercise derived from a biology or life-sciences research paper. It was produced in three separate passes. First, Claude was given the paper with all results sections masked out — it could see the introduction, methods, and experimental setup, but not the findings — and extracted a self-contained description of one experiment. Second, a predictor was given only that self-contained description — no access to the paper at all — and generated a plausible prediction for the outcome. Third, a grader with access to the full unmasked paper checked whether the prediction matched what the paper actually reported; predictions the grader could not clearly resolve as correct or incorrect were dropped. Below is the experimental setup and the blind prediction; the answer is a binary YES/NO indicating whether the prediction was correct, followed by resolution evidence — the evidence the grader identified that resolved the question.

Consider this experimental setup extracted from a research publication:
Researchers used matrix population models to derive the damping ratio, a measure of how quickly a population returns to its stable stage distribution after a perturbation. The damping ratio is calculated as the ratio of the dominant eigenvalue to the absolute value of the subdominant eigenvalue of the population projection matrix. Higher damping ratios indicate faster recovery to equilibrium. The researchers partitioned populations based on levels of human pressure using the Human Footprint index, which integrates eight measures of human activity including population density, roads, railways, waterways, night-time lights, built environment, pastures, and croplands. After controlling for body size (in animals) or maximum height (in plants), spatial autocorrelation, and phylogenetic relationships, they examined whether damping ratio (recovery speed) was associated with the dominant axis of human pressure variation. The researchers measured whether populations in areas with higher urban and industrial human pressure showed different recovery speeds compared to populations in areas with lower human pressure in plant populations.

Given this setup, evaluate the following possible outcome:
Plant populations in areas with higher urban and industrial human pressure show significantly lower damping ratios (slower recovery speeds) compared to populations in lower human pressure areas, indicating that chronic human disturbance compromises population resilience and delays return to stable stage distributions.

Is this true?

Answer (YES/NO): NO